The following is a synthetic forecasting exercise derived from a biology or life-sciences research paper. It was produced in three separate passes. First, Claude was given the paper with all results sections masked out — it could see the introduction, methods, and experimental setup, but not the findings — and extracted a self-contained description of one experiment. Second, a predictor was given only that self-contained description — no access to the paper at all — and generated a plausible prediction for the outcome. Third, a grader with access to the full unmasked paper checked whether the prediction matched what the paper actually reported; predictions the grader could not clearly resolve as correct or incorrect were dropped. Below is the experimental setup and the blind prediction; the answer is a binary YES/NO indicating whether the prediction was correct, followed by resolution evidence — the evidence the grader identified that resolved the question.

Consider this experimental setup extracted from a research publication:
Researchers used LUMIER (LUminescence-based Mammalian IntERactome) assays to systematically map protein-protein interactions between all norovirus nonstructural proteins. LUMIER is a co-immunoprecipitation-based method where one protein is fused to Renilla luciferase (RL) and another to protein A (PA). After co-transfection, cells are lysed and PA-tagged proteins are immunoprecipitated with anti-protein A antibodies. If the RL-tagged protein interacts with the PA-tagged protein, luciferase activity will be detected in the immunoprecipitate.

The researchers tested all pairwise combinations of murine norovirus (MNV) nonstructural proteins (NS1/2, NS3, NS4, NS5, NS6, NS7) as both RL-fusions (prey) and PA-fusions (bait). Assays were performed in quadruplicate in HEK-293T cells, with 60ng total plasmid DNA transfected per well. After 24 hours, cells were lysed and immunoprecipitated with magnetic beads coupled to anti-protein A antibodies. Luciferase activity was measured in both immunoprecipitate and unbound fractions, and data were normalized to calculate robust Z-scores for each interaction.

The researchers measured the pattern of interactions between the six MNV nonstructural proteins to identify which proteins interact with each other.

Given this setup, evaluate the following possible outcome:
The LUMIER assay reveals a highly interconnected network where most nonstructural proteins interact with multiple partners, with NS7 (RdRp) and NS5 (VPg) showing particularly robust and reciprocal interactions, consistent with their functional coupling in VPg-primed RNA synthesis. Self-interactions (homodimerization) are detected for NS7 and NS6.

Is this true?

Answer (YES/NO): NO